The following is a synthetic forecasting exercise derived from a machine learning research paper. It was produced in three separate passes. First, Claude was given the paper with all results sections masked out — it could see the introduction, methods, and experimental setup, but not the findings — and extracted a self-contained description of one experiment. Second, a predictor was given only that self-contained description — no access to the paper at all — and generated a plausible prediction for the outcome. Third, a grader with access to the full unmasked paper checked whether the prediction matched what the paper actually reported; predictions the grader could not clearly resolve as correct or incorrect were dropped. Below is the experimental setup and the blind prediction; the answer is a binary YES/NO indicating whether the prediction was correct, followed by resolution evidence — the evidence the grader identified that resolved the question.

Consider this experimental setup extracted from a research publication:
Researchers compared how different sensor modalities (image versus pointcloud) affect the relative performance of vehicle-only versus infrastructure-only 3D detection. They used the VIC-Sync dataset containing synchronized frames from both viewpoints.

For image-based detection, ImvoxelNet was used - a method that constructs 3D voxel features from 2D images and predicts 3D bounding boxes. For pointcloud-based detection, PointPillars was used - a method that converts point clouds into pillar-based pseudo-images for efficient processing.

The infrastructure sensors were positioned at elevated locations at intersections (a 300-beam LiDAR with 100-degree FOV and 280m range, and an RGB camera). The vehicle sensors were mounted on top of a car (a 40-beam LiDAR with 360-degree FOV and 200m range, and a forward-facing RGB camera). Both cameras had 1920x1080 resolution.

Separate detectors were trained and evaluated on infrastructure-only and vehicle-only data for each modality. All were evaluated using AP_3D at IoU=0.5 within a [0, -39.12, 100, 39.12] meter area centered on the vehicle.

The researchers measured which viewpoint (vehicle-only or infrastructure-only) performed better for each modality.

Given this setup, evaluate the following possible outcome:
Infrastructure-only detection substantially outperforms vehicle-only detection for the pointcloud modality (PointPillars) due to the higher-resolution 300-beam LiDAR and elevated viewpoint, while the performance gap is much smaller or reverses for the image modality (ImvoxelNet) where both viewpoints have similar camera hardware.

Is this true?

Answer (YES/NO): NO